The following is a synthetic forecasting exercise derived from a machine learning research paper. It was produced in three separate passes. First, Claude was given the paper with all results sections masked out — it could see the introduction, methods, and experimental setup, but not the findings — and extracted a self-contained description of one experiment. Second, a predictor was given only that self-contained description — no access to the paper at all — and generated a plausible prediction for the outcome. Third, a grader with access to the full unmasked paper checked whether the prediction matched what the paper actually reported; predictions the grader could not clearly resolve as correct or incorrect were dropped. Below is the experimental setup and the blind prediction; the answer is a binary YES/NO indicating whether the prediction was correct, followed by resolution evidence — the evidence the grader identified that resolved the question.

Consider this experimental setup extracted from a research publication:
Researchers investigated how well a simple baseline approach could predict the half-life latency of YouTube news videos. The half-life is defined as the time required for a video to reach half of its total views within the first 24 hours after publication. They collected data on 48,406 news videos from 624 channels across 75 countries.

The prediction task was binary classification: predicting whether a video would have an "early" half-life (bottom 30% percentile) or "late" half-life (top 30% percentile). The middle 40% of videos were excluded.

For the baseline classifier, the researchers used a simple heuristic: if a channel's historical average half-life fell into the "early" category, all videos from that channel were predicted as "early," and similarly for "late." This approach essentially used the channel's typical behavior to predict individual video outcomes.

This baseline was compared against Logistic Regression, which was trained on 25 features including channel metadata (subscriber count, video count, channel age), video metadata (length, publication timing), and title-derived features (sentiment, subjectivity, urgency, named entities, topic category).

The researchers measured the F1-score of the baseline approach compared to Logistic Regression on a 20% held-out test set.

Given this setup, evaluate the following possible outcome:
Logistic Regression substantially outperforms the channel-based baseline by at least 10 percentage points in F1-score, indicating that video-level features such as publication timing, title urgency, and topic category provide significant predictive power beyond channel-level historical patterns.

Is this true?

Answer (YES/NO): NO